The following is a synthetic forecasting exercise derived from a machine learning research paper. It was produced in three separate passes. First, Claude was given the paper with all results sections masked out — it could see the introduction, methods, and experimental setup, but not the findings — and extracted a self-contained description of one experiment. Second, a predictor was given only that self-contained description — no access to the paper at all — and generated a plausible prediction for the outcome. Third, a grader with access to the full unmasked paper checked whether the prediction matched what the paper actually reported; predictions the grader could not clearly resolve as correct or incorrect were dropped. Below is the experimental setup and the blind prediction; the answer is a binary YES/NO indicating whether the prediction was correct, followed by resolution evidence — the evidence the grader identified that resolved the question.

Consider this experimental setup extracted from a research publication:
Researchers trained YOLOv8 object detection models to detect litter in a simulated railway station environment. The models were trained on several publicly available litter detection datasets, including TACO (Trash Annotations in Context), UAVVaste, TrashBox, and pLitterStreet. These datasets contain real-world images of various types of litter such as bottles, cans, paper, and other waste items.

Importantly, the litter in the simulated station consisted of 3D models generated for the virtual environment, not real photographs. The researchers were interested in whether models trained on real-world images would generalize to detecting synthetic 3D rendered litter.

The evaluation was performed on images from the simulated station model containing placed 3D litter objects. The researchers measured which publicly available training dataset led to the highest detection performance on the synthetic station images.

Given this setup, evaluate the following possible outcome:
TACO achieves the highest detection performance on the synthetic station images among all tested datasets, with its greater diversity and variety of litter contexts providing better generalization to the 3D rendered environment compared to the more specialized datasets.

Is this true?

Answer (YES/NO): YES